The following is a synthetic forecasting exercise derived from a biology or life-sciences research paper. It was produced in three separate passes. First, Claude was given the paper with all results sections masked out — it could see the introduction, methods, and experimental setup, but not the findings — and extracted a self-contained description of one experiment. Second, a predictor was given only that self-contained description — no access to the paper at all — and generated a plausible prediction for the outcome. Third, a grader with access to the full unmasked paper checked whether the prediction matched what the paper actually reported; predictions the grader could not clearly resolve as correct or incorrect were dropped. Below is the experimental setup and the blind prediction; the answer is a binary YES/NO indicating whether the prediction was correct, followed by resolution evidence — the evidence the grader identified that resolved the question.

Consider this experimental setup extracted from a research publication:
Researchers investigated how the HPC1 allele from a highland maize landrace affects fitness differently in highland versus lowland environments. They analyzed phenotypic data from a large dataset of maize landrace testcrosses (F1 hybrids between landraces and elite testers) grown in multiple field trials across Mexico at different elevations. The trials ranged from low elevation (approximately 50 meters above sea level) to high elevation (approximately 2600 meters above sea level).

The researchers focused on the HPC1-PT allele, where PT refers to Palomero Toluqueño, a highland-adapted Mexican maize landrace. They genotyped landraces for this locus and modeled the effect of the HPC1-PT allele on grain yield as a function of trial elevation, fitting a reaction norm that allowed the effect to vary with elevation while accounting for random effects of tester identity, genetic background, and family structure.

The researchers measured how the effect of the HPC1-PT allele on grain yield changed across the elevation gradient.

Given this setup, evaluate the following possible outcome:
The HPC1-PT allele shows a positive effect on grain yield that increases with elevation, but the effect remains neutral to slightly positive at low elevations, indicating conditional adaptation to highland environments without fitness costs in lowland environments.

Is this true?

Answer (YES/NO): YES